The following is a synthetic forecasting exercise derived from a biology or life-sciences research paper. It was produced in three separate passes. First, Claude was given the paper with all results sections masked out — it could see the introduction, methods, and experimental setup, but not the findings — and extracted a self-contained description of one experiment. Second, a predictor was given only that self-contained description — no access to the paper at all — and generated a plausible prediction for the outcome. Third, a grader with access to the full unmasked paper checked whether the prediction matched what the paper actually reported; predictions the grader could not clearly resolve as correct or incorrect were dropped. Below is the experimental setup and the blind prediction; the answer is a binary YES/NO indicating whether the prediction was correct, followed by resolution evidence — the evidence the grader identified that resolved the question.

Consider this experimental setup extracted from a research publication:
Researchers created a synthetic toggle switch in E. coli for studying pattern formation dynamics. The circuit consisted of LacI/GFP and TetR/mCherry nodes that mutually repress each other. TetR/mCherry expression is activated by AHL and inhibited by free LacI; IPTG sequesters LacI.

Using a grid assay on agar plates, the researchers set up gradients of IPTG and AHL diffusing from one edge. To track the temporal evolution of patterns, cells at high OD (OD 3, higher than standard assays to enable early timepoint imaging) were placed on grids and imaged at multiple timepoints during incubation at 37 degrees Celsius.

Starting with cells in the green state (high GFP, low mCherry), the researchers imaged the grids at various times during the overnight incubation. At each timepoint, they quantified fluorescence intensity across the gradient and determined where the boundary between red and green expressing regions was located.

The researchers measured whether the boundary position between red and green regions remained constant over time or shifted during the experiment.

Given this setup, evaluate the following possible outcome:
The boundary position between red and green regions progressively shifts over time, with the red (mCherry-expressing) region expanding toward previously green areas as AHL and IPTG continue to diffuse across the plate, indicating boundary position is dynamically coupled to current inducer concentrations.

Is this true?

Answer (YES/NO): NO